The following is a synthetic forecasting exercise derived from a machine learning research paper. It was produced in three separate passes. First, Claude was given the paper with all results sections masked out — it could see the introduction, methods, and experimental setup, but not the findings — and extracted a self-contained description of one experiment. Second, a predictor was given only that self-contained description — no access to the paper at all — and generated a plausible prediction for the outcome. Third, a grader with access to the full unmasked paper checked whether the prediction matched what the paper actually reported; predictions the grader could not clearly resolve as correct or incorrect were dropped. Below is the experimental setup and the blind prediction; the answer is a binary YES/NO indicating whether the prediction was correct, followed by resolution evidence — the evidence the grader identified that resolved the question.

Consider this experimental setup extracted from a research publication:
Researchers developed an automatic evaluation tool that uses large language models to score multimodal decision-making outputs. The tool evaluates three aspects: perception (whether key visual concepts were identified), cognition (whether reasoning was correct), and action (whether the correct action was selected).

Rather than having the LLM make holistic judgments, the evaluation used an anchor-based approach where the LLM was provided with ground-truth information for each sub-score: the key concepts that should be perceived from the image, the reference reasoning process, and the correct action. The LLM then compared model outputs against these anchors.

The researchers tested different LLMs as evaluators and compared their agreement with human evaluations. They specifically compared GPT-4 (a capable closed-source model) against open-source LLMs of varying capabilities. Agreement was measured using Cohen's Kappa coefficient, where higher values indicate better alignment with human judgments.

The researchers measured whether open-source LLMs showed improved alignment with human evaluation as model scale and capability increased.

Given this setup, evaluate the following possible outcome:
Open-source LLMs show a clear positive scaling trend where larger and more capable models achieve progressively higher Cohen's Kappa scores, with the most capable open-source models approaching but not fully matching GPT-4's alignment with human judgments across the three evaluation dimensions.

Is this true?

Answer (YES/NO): NO